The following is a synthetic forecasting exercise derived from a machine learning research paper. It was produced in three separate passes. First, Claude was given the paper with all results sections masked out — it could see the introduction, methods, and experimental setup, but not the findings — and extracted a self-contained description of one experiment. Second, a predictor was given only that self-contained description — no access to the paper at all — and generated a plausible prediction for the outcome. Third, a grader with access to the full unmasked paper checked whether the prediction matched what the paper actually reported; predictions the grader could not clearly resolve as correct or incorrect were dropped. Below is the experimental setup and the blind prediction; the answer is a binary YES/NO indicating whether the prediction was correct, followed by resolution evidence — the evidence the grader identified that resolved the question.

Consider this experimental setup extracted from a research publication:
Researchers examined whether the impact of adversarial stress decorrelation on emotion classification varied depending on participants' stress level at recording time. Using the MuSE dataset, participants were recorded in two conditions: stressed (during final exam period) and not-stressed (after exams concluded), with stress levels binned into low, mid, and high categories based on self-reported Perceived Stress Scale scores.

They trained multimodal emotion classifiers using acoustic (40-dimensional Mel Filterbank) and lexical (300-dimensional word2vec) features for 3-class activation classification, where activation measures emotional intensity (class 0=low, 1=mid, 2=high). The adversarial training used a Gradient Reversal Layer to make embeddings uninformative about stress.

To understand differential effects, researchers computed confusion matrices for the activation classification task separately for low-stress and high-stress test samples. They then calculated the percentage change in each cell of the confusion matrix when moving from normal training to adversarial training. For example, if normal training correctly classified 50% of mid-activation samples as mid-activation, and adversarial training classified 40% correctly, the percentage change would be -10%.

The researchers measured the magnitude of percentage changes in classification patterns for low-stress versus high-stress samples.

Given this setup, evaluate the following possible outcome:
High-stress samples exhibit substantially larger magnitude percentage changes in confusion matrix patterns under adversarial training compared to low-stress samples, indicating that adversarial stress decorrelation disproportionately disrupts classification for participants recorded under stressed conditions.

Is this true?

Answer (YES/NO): YES